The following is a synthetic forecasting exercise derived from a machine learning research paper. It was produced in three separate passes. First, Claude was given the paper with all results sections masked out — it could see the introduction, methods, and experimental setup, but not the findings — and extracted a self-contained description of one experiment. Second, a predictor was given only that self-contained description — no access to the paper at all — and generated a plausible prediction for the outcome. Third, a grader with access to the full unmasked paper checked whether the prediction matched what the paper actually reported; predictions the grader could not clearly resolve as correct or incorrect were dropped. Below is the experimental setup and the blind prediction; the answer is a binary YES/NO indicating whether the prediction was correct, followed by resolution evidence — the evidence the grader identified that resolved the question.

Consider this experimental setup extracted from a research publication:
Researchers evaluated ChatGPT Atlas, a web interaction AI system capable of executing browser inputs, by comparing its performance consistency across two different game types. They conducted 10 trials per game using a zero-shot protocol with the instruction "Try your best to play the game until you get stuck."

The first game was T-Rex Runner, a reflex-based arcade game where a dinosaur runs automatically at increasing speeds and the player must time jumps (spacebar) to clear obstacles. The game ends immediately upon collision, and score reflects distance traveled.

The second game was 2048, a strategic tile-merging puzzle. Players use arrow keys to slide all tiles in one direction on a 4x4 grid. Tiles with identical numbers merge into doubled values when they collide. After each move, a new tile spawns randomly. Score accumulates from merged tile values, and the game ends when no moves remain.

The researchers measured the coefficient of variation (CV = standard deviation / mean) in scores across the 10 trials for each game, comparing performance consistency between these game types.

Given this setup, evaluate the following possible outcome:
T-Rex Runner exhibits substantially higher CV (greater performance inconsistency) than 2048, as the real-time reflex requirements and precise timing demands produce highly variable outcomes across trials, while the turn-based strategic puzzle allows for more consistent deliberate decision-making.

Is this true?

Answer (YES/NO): NO